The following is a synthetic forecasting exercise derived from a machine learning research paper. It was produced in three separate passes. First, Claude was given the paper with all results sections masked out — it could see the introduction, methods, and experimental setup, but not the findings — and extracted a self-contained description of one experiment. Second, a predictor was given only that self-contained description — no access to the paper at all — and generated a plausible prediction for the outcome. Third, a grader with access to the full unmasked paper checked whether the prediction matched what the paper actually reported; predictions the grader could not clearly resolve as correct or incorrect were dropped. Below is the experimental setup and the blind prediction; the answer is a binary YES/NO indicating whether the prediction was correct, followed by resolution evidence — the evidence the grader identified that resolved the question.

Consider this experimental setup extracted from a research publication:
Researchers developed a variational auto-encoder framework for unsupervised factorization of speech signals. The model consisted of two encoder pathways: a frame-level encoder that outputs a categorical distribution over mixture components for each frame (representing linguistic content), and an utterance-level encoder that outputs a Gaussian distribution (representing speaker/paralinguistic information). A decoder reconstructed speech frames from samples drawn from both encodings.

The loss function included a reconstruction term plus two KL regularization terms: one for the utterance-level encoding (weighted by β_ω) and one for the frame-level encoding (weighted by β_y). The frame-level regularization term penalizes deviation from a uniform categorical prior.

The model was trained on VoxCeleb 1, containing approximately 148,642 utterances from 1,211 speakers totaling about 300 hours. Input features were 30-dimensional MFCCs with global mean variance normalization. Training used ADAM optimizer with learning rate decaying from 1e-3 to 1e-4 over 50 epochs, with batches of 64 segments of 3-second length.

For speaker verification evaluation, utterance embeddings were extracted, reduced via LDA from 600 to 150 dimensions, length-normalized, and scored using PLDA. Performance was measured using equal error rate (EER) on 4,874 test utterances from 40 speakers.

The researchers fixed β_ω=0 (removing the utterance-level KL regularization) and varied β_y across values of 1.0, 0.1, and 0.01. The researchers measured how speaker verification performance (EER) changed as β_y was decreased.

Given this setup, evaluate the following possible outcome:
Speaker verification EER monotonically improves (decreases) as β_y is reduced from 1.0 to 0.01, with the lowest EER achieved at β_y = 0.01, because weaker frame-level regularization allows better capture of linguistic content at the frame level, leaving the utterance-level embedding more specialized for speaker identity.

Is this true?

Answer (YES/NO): YES